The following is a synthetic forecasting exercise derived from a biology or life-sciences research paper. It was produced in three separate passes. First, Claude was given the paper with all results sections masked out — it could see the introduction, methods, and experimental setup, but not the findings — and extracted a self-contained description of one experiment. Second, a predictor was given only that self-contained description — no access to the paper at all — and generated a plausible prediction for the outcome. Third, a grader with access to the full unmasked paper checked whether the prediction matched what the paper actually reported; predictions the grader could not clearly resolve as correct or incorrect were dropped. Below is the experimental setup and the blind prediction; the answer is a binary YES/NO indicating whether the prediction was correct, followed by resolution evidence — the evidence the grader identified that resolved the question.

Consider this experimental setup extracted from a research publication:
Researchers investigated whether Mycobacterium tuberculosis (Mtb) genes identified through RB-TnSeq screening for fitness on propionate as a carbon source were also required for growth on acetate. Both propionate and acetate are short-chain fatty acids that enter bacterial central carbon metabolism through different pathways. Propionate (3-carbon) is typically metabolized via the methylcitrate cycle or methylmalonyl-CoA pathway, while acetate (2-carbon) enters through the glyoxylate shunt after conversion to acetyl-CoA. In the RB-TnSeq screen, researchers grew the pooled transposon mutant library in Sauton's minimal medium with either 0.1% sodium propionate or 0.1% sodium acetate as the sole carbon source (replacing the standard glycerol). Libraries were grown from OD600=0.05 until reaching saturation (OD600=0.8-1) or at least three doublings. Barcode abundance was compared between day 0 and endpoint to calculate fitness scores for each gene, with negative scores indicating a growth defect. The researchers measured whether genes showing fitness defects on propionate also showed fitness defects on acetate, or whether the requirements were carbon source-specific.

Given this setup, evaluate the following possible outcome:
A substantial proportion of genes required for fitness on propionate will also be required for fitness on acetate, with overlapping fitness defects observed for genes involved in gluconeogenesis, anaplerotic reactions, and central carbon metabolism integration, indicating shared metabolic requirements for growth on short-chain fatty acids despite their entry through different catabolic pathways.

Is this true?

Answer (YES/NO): NO